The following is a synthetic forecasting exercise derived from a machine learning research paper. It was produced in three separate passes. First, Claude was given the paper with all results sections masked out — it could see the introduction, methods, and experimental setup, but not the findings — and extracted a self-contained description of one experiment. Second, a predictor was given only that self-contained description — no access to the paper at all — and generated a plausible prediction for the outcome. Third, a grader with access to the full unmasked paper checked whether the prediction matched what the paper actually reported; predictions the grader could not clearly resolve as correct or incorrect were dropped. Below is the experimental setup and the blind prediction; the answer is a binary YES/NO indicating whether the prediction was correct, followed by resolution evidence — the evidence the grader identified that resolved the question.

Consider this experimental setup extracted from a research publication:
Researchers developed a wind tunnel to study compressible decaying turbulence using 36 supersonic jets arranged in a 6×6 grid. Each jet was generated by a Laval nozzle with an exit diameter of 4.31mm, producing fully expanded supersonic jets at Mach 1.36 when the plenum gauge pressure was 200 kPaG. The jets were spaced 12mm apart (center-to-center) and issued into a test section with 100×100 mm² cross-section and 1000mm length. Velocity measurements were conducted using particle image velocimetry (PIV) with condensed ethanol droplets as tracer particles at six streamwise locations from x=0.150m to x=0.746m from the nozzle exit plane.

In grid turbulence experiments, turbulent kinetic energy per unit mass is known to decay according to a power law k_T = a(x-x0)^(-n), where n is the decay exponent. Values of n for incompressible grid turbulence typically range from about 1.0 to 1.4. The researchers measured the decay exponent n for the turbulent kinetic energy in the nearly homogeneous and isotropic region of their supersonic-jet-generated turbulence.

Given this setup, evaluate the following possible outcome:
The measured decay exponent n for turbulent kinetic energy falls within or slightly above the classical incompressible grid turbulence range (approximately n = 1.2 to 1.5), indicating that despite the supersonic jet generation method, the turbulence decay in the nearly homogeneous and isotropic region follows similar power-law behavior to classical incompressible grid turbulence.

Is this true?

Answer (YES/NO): NO